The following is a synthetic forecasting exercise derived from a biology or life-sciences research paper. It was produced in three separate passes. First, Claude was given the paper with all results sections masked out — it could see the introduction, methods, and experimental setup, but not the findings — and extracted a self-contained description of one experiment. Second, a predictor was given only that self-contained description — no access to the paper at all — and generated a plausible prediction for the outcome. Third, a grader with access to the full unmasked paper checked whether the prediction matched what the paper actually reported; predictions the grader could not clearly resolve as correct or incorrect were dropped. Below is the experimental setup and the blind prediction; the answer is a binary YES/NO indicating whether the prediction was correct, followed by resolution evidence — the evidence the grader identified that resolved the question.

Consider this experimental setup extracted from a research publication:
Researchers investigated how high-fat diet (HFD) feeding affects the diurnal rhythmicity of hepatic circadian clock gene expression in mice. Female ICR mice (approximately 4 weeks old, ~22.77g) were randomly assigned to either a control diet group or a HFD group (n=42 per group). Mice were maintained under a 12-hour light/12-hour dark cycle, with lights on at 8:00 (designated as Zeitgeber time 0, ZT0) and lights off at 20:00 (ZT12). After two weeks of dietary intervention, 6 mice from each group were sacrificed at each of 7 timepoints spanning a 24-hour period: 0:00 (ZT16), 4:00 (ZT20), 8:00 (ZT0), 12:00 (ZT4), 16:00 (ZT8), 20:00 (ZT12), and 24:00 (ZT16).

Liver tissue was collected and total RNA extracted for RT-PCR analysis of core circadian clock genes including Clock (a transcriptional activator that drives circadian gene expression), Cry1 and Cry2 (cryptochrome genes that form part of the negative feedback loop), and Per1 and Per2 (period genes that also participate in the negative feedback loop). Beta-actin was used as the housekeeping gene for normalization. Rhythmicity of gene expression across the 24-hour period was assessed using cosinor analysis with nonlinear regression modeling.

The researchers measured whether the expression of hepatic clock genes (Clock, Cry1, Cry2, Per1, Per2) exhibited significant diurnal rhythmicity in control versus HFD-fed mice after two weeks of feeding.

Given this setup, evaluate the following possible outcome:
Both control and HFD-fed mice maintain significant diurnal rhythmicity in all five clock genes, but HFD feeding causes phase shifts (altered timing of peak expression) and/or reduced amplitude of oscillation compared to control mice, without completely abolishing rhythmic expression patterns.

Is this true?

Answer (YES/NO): NO